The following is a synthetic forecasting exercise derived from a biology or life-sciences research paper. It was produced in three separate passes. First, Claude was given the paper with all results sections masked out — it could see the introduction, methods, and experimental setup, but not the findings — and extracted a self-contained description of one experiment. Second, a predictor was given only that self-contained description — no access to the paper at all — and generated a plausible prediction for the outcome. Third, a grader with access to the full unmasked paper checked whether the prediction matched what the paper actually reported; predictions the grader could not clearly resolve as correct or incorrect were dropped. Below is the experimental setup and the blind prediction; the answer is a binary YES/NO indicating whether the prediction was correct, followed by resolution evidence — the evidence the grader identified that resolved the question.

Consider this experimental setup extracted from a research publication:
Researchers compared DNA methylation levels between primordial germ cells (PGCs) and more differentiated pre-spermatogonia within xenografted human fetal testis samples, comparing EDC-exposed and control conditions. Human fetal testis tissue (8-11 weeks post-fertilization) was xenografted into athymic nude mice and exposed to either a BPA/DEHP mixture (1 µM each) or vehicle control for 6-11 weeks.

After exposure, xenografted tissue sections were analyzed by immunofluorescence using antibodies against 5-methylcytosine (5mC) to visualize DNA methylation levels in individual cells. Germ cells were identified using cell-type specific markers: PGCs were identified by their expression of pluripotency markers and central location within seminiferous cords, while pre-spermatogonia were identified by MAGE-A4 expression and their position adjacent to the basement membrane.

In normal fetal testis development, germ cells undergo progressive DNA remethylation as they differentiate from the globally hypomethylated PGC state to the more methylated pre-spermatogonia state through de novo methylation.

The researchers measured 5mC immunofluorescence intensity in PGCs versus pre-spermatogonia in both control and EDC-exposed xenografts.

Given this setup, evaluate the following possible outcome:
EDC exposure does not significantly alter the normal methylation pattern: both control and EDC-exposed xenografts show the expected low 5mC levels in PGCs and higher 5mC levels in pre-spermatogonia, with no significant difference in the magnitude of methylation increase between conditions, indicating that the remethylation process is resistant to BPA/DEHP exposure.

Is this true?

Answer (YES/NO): NO